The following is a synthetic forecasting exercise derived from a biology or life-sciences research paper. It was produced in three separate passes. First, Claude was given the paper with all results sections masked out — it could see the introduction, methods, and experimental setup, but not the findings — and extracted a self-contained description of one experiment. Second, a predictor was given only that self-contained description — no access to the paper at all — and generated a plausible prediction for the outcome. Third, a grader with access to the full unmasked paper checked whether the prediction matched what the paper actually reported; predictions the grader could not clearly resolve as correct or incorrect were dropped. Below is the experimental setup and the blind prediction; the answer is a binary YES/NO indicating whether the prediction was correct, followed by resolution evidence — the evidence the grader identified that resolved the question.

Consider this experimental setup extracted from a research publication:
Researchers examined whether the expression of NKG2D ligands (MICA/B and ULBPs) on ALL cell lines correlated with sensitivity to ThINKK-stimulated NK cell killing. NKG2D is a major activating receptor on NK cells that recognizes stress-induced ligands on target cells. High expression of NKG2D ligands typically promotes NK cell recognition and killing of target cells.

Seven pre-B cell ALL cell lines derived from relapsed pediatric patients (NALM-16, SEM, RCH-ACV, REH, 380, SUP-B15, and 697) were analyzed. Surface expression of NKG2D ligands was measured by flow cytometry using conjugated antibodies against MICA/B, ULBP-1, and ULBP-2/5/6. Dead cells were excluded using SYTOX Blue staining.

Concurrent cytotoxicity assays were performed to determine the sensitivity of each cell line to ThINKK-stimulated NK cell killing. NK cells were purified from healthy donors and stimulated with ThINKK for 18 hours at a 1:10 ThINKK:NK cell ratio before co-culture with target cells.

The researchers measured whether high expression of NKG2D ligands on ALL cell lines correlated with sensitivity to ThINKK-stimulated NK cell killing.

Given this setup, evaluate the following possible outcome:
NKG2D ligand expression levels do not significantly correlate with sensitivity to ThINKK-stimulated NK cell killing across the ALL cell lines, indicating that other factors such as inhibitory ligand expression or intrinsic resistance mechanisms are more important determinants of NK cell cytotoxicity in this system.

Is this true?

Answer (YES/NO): YES